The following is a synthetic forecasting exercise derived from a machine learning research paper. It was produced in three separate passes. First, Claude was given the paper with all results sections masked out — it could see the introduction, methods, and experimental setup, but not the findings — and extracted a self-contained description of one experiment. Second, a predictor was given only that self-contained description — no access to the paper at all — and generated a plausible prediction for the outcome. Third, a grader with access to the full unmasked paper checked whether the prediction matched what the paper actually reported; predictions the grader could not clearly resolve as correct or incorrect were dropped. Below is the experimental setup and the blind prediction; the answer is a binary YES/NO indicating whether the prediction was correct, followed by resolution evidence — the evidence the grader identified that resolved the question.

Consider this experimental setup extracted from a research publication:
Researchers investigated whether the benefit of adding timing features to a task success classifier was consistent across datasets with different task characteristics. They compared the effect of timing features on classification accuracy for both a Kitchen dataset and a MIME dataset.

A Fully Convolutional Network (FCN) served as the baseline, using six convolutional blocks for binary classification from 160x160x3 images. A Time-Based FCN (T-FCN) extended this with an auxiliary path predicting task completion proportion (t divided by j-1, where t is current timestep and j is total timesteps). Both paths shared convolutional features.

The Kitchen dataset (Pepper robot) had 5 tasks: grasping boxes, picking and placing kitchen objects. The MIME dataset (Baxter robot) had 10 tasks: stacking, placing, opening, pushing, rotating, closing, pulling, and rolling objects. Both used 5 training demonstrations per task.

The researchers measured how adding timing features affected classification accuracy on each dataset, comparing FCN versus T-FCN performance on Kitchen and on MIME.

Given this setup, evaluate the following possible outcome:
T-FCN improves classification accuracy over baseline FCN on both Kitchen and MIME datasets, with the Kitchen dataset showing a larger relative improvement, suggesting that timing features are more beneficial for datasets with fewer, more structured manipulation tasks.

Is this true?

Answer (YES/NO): NO